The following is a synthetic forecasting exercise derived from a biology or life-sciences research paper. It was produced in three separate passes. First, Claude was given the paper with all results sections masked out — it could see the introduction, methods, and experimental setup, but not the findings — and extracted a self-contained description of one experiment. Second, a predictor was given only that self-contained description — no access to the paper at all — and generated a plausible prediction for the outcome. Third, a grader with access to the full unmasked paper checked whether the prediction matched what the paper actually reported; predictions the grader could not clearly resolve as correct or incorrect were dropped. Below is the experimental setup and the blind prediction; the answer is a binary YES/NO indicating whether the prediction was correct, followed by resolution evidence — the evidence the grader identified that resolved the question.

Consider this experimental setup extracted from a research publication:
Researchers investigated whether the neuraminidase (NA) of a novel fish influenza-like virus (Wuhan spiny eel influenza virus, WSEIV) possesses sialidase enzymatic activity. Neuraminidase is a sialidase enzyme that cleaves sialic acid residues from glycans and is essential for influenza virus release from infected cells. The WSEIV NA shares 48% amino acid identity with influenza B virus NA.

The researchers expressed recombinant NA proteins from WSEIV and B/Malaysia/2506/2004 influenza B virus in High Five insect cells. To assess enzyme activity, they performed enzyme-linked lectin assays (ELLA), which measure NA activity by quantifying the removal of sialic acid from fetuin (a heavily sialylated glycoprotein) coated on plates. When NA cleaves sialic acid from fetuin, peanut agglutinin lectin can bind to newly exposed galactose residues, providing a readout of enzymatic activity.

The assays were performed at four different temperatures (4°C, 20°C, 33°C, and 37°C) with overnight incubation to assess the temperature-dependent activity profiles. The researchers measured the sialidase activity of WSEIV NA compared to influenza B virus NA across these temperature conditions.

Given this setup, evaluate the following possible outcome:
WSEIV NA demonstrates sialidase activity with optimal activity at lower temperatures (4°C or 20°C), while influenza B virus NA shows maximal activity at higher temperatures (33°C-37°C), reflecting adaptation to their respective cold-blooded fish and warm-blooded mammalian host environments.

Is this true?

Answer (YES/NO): NO